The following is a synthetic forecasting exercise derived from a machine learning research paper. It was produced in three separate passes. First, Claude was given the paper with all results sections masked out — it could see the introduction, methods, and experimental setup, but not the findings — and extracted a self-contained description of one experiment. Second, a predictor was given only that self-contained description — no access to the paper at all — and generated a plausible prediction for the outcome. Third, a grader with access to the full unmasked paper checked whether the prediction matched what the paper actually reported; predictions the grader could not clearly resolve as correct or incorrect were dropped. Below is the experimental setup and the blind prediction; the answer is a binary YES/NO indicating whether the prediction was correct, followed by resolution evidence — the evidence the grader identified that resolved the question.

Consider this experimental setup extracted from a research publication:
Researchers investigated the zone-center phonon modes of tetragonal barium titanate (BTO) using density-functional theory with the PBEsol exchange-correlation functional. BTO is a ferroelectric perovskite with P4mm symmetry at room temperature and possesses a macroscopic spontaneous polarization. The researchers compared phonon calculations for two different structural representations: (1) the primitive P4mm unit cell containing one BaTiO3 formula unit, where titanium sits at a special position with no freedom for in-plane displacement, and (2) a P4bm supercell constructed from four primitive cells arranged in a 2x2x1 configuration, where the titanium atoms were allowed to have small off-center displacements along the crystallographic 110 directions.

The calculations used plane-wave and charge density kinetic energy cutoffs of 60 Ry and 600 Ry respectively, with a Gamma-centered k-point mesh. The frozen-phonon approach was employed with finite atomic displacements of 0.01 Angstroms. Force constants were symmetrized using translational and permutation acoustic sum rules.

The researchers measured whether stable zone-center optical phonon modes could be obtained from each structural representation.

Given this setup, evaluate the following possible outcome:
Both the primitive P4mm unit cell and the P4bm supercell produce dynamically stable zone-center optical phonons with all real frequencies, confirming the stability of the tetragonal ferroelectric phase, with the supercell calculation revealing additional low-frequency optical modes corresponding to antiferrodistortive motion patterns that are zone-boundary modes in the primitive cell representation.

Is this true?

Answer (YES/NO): NO